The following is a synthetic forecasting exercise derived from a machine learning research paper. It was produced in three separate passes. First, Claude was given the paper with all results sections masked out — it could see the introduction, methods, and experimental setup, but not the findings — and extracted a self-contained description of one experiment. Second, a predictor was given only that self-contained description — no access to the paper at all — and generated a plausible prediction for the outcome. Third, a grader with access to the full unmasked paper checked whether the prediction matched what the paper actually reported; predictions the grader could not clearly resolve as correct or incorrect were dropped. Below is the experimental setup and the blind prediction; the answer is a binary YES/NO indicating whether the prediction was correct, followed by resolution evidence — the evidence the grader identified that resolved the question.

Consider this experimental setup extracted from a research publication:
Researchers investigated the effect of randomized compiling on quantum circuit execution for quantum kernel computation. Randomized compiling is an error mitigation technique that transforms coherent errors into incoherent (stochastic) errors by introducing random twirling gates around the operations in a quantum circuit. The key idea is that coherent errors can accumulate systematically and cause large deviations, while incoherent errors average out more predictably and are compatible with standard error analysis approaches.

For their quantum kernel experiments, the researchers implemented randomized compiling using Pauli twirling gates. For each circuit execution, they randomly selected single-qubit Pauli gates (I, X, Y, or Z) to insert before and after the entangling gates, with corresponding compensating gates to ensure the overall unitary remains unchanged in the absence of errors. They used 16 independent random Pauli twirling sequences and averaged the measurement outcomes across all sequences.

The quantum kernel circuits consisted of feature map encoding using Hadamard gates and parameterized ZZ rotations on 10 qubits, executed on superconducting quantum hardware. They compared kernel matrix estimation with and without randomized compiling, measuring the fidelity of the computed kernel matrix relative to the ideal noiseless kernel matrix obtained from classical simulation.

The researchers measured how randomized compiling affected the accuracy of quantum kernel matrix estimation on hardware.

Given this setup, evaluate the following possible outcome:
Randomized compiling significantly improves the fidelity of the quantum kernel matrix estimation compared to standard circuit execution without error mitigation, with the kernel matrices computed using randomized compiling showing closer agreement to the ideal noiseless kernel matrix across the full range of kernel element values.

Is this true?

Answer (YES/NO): YES